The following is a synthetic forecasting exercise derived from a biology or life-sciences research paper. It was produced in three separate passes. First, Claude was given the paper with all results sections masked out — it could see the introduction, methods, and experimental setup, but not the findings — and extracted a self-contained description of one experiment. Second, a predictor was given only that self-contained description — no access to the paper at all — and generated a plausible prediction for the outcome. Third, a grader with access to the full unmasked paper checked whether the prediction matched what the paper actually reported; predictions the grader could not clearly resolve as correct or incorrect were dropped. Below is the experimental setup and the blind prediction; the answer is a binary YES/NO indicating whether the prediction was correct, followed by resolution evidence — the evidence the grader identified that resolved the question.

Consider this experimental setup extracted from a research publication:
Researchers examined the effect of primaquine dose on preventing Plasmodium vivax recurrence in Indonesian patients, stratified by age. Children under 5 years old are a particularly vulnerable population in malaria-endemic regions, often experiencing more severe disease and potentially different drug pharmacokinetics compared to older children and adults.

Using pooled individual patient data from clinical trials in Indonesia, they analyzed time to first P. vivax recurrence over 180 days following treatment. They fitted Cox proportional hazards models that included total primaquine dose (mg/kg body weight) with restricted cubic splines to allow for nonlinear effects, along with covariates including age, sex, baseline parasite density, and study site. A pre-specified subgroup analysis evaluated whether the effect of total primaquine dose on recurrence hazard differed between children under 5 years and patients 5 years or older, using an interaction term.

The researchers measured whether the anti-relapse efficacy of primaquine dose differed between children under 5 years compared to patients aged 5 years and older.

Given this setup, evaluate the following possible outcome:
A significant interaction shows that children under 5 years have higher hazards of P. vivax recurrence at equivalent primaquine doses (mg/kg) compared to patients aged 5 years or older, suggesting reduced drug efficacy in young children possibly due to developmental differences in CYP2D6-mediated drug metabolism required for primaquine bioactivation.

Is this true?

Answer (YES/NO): NO